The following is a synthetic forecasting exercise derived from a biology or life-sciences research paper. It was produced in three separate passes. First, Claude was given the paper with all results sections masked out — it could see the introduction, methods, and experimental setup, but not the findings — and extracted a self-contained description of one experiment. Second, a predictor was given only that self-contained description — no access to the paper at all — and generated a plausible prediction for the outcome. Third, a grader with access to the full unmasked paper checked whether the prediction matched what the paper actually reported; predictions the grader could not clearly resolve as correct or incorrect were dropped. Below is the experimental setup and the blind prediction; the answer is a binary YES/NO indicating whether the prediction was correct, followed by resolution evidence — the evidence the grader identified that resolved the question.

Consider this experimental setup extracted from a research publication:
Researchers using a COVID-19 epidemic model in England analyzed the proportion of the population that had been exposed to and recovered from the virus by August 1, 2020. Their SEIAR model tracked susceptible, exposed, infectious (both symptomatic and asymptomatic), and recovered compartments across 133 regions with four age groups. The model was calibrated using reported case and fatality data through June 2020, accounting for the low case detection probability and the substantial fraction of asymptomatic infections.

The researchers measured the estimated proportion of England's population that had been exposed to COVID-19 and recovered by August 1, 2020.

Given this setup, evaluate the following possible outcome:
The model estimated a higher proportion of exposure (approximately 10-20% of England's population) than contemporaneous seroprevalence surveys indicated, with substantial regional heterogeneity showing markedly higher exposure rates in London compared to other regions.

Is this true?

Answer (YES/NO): NO